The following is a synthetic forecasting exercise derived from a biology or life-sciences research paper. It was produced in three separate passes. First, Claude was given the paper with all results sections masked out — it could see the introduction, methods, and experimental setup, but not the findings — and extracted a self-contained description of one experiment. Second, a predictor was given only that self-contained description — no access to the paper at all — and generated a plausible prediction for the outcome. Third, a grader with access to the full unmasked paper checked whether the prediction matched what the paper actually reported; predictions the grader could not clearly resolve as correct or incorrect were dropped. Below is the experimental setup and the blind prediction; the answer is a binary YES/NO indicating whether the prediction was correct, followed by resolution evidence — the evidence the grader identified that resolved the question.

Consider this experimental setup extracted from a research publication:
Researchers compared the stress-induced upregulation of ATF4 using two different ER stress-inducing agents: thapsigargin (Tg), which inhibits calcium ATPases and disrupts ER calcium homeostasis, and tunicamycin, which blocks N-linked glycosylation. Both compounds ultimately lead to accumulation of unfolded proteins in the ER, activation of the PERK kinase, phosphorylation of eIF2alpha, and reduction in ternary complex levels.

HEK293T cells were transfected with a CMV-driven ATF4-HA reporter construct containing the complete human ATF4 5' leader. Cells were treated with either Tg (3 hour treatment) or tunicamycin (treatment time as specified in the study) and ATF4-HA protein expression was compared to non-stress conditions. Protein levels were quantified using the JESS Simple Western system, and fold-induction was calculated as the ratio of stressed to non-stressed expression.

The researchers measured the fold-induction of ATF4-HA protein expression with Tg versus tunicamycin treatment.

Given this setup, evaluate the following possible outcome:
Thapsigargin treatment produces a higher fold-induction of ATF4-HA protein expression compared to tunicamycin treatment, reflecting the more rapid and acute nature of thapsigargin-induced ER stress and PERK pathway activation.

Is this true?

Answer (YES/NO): YES